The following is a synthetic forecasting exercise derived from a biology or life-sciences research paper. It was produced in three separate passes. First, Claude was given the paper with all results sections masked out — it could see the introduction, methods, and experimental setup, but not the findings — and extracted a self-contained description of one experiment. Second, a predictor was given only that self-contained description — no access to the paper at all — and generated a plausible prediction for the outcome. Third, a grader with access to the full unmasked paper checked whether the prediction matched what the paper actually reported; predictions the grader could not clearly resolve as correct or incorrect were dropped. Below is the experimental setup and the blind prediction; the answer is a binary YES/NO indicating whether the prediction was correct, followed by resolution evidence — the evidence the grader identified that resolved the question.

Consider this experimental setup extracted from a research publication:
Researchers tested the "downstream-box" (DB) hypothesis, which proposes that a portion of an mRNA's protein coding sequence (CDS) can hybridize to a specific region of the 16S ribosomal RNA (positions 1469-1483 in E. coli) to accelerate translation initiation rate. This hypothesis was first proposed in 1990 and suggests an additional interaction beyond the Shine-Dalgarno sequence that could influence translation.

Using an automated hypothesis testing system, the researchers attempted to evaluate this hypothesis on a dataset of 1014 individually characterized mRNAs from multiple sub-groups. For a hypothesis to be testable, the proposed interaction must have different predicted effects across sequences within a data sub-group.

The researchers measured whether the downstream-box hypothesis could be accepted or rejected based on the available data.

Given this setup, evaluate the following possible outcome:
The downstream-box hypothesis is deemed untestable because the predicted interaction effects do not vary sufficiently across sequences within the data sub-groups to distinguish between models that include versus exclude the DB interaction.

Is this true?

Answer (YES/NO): YES